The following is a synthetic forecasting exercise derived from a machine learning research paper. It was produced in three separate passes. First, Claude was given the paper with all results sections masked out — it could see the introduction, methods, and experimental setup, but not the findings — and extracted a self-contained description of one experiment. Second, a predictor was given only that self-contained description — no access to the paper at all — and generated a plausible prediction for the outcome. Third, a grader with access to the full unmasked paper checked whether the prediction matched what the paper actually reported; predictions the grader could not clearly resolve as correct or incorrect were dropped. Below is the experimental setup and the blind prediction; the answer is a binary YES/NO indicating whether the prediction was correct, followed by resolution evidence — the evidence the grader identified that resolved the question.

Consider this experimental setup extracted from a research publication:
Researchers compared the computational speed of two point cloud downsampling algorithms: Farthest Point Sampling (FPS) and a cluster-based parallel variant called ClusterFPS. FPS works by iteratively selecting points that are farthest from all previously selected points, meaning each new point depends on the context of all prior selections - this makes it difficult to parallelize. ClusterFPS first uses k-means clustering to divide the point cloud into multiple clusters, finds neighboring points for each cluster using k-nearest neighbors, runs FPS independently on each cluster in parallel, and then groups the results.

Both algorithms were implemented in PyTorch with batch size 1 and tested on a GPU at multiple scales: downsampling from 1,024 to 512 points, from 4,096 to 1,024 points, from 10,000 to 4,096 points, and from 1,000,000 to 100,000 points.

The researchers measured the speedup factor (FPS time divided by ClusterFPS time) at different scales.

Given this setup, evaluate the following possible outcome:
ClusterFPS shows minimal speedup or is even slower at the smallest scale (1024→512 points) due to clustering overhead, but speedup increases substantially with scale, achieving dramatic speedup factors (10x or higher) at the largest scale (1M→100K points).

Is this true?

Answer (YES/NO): NO